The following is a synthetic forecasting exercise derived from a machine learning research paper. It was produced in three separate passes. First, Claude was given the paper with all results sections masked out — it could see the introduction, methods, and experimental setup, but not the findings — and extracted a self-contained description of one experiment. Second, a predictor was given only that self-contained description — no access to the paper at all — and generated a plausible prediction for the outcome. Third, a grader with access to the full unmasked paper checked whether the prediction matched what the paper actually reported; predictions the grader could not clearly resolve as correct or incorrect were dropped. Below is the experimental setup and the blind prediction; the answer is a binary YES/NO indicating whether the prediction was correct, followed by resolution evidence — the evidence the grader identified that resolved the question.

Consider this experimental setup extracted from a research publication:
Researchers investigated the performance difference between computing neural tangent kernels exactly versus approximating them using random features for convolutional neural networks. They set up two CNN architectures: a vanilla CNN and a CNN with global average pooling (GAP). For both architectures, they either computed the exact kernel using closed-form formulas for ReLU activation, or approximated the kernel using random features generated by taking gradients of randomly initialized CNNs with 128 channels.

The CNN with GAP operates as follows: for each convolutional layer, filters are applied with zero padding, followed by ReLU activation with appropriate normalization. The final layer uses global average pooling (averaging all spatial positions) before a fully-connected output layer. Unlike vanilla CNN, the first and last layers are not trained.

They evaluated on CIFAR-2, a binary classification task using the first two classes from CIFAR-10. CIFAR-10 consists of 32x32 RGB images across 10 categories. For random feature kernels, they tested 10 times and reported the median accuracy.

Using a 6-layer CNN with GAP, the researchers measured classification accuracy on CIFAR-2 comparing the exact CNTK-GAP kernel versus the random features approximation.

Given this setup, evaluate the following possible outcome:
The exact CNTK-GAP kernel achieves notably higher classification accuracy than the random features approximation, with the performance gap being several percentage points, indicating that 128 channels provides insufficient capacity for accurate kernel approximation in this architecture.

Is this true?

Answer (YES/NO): NO